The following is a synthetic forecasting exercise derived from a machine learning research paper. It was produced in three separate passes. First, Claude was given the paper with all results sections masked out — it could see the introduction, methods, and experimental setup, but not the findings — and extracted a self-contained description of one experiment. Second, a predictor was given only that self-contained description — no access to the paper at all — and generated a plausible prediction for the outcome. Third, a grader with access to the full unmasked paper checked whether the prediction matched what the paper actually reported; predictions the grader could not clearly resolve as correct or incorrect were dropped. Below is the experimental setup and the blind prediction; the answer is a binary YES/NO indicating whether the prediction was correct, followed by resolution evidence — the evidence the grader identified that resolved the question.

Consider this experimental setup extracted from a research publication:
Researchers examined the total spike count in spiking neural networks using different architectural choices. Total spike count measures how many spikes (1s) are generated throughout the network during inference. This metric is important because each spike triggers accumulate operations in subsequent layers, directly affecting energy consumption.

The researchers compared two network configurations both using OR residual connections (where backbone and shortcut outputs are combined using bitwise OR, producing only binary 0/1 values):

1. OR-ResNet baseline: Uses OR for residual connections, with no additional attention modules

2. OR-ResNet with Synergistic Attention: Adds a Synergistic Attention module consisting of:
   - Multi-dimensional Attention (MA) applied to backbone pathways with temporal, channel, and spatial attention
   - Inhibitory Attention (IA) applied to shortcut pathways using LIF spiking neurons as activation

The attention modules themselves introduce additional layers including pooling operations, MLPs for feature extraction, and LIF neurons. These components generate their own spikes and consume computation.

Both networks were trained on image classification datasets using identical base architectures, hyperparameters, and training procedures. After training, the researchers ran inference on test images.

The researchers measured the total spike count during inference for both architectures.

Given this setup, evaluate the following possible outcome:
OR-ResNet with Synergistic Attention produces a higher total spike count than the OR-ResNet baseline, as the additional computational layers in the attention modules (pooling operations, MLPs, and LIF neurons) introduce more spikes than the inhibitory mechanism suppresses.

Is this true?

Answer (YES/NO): NO